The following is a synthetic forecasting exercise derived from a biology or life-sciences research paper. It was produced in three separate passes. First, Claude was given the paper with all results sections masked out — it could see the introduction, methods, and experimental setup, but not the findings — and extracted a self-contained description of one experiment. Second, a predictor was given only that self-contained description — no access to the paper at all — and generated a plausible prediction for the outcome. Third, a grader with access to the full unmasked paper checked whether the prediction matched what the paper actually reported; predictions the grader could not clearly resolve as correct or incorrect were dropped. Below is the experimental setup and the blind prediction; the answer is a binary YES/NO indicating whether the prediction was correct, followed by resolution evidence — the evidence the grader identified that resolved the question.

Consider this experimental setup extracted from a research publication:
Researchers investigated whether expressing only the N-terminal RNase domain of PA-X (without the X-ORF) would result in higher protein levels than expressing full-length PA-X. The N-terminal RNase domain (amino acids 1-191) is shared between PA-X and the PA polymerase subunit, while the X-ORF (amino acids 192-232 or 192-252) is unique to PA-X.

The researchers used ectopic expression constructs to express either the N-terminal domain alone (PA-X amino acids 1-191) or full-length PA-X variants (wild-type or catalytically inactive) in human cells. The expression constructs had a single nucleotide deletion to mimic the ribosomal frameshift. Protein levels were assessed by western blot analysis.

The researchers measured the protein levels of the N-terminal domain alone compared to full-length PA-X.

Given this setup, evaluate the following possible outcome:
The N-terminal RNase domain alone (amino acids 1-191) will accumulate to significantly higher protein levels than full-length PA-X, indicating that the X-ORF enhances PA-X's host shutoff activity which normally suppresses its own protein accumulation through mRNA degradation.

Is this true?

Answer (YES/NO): NO